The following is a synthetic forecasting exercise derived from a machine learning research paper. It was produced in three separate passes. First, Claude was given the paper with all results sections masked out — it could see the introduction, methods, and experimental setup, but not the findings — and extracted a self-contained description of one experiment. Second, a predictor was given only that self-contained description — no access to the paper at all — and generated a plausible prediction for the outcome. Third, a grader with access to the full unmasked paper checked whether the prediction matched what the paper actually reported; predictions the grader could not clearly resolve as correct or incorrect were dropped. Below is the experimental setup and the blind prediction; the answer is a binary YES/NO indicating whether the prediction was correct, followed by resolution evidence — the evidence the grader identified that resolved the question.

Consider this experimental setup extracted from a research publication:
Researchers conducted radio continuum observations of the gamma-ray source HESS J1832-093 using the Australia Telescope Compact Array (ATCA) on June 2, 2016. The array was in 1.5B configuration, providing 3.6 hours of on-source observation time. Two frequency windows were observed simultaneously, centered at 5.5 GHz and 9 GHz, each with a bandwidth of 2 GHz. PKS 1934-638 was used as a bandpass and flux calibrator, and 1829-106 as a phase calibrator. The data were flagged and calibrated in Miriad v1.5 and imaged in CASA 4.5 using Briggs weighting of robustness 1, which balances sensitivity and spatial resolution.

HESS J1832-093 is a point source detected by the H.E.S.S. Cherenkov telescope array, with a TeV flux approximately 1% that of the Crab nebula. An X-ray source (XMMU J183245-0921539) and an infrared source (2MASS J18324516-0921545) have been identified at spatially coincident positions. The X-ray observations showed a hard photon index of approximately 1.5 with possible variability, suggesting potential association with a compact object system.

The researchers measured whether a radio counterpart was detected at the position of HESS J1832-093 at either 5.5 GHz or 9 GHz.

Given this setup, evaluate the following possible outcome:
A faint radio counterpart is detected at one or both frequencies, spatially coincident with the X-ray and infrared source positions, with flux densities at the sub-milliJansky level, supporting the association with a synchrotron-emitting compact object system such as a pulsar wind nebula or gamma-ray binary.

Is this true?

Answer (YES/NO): YES